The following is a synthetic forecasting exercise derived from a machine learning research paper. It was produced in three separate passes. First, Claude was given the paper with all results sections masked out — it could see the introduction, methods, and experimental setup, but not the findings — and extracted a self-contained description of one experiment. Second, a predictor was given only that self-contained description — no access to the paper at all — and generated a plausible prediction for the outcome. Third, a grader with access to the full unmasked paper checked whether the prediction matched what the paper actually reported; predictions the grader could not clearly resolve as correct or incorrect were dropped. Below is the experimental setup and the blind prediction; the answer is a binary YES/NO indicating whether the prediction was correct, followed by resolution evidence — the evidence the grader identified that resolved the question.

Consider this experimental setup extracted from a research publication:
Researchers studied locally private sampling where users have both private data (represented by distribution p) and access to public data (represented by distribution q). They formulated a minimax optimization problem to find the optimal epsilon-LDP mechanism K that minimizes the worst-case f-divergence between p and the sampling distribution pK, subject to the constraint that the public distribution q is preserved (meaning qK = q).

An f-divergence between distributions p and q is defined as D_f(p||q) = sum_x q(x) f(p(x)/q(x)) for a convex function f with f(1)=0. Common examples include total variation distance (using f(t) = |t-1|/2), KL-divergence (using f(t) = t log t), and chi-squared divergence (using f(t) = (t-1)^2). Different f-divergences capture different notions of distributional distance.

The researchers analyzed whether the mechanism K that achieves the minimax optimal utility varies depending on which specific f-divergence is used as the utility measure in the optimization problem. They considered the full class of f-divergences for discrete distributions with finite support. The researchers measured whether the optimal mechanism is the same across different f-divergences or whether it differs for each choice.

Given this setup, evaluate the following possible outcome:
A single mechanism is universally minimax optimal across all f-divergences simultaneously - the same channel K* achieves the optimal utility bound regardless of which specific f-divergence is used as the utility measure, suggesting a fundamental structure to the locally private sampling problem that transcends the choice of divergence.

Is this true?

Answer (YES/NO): YES